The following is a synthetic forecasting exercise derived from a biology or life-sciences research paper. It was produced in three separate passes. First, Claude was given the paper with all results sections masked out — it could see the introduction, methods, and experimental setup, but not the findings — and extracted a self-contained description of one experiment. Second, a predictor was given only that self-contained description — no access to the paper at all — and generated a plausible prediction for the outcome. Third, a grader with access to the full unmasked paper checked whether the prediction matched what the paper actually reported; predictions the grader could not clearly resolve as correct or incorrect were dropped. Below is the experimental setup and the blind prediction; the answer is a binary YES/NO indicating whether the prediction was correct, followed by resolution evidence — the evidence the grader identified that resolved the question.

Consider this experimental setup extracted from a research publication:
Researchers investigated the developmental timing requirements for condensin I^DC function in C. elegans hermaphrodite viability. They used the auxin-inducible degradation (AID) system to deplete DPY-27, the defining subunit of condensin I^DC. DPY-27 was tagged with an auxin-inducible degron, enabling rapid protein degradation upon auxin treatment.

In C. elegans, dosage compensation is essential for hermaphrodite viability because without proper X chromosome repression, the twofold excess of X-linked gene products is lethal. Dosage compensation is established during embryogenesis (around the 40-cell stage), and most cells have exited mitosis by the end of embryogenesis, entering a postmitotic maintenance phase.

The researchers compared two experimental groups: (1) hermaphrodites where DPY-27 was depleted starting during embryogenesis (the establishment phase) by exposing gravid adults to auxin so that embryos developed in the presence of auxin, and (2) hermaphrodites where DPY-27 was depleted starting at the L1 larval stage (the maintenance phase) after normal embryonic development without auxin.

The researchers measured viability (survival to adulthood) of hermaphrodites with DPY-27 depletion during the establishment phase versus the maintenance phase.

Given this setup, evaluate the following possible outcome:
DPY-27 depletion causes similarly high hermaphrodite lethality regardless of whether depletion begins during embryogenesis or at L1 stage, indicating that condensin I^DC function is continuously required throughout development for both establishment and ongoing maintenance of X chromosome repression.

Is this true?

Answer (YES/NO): NO